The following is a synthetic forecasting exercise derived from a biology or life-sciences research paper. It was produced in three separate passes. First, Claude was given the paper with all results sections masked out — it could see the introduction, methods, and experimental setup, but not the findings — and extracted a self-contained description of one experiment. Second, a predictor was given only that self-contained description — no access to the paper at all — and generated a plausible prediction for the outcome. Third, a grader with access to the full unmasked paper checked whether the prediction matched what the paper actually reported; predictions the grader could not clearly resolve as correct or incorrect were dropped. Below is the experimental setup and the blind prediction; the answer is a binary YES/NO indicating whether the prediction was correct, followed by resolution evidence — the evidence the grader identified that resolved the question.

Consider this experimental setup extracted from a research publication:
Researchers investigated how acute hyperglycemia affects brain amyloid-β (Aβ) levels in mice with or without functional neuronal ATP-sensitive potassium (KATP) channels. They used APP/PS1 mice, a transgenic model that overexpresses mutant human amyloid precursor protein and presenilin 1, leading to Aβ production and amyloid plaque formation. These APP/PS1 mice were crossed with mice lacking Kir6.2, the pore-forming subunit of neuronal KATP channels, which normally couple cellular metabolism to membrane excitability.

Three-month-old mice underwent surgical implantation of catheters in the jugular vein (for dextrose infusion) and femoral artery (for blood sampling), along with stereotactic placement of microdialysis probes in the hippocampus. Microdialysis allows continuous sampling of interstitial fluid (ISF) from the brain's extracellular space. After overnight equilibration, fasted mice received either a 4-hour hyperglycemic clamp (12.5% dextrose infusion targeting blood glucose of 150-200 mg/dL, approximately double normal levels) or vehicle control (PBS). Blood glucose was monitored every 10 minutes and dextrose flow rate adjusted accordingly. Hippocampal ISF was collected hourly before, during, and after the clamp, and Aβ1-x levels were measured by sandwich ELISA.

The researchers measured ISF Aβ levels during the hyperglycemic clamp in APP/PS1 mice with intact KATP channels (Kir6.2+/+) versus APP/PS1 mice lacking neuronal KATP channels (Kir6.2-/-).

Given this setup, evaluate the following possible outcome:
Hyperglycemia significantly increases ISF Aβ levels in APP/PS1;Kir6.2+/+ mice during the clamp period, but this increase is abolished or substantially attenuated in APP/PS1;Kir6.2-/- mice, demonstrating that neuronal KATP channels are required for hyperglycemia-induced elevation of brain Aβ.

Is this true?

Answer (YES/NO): YES